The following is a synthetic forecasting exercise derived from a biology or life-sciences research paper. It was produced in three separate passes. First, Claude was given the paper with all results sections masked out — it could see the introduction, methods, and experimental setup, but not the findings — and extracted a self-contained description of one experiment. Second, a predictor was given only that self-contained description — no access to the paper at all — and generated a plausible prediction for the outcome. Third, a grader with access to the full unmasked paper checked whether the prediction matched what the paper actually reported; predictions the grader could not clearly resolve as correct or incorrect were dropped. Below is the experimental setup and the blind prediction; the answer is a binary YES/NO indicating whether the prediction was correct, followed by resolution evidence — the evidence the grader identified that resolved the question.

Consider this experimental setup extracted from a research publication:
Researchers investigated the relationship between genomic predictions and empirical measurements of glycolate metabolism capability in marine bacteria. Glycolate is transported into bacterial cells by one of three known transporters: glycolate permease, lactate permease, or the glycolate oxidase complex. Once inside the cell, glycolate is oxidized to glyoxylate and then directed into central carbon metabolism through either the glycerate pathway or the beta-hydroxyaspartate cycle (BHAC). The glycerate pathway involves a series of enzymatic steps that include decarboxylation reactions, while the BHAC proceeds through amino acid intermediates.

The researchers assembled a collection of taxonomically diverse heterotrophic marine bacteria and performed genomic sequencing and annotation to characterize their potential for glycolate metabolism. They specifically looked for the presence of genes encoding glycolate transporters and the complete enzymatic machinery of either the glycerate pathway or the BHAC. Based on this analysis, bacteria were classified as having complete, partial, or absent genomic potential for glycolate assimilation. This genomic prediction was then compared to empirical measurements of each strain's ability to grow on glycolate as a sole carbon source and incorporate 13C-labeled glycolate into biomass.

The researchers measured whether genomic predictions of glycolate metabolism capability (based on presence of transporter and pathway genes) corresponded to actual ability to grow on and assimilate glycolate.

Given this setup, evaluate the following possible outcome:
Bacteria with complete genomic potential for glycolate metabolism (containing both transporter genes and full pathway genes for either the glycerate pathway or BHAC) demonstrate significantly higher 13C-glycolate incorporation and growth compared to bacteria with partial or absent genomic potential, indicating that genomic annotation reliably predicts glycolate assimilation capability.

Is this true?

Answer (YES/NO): YES